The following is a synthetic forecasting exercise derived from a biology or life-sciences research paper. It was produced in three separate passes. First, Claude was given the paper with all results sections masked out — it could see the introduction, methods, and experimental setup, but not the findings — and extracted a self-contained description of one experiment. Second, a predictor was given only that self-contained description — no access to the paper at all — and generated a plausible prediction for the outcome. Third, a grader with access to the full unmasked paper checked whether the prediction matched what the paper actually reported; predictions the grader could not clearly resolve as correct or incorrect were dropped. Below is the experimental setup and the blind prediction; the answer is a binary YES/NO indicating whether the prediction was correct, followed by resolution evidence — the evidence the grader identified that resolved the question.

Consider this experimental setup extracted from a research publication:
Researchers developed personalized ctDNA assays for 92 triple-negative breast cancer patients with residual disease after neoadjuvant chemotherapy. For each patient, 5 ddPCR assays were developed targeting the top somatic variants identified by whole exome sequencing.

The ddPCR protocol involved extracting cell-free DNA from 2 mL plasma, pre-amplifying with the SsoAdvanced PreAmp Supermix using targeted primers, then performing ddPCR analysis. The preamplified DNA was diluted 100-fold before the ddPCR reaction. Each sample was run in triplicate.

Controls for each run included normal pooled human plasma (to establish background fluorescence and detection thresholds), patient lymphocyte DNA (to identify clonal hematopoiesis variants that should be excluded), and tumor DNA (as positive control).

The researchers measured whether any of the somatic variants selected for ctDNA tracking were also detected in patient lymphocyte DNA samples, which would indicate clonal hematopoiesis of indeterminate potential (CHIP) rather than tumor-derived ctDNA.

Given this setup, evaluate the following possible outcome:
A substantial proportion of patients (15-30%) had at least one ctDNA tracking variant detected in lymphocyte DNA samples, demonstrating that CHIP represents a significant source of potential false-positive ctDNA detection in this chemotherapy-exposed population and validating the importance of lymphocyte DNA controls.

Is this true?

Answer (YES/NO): NO